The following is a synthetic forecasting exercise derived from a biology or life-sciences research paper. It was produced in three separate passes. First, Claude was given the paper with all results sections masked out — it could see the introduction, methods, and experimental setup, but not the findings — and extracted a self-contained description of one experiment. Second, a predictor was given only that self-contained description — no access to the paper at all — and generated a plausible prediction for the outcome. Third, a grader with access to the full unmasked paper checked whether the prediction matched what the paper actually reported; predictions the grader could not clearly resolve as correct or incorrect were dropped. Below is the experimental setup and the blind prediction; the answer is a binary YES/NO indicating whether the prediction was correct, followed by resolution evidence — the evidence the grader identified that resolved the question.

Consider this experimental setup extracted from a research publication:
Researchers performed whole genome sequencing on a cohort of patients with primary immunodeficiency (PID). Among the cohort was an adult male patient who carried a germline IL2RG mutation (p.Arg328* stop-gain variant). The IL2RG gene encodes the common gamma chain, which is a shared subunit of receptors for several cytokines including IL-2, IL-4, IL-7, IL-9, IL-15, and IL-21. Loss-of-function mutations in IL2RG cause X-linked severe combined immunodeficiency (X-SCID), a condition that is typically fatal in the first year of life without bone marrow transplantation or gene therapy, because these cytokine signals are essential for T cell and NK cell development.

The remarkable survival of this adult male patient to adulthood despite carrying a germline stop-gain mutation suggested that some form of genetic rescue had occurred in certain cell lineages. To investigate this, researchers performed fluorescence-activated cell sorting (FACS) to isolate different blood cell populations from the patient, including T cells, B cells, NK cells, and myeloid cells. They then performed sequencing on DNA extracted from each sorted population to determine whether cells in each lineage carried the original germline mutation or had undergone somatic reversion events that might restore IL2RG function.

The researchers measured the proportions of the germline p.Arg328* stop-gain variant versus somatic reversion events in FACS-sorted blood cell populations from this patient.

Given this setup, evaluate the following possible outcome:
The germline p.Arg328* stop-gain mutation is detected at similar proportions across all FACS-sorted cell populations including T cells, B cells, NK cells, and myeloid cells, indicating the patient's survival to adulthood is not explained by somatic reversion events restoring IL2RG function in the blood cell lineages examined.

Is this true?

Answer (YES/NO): NO